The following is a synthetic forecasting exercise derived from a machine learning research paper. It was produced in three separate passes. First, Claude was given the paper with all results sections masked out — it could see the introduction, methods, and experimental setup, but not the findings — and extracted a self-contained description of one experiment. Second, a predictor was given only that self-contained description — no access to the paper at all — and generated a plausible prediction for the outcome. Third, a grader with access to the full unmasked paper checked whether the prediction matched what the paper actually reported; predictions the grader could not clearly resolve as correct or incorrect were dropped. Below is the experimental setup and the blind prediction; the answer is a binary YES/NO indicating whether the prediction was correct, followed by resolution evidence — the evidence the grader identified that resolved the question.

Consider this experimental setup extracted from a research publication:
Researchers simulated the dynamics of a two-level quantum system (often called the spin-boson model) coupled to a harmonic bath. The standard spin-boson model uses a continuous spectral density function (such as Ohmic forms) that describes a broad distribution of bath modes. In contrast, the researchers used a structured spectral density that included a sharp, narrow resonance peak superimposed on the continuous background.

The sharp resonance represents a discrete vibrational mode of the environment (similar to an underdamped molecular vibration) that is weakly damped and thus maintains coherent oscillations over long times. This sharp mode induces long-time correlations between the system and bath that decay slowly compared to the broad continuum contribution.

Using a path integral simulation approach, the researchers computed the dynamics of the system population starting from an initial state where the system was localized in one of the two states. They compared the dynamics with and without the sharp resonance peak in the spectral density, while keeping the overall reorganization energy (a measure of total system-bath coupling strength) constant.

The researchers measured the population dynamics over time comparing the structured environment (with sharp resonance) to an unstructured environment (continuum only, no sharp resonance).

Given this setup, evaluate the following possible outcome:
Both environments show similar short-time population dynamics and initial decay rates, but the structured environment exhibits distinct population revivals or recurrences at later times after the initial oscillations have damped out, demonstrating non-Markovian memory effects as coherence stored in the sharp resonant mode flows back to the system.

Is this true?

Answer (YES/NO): YES